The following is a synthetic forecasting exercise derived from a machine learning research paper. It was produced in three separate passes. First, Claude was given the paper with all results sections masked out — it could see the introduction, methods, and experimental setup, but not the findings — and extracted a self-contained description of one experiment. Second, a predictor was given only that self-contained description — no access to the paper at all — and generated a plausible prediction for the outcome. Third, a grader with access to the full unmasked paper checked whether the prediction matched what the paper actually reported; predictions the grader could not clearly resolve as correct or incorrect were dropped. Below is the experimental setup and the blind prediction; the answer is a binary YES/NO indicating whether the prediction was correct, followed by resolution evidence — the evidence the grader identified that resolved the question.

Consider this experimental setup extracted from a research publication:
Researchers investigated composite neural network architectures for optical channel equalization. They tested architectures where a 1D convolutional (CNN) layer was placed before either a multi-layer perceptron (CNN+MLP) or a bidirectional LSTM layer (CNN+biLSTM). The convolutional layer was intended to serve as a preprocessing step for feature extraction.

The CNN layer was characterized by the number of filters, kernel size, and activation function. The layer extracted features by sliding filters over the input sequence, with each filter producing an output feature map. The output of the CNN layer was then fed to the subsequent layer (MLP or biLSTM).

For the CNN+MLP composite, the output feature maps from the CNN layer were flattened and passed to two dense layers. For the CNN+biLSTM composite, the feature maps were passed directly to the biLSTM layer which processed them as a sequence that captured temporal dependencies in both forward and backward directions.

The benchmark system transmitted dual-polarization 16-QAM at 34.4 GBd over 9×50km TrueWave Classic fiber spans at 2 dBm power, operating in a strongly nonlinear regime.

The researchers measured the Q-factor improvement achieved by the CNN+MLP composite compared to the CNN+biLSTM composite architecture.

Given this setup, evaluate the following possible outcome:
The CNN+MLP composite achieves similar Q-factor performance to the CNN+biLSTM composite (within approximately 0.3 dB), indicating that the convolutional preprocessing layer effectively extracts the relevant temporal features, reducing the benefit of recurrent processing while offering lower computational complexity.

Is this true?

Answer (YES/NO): NO